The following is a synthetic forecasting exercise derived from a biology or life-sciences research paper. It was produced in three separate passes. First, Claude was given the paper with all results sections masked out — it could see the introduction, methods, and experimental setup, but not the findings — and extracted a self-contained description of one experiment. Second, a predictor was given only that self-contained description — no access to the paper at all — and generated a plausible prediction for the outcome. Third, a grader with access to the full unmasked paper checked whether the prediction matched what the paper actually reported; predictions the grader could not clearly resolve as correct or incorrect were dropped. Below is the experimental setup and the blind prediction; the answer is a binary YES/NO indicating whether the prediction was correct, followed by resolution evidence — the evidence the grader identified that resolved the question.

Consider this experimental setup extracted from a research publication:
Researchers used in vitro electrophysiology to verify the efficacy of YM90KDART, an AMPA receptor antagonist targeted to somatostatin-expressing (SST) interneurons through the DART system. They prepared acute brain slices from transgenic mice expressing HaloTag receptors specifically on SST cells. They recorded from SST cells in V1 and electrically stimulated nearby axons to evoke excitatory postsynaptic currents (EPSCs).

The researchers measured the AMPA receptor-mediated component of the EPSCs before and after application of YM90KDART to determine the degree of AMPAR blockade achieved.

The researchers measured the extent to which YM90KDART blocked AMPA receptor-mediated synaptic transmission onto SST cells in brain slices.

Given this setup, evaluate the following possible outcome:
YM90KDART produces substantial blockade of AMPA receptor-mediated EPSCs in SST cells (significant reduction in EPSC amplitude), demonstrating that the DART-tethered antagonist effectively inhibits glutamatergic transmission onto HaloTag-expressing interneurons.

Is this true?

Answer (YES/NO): YES